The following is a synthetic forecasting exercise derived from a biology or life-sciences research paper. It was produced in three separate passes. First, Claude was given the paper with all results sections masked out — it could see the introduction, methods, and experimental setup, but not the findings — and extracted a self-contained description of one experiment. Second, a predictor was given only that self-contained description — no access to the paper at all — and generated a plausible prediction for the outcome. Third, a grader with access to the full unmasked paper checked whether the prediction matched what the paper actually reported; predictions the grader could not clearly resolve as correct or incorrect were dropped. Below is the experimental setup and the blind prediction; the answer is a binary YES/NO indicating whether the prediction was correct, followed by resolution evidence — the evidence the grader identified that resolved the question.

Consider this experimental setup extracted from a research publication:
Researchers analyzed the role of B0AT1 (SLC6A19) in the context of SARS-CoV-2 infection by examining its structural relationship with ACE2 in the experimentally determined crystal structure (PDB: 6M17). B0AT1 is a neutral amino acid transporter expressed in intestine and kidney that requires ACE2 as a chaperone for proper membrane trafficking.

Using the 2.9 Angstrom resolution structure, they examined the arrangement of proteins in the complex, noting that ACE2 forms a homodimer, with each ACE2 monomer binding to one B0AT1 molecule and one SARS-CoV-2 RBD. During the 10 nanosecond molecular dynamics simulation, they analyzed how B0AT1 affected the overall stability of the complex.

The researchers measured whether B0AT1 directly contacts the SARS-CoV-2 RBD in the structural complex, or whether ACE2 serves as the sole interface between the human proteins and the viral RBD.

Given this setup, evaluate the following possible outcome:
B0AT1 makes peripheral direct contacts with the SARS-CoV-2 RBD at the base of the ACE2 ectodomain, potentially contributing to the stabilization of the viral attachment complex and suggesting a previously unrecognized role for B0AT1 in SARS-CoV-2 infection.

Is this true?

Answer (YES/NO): NO